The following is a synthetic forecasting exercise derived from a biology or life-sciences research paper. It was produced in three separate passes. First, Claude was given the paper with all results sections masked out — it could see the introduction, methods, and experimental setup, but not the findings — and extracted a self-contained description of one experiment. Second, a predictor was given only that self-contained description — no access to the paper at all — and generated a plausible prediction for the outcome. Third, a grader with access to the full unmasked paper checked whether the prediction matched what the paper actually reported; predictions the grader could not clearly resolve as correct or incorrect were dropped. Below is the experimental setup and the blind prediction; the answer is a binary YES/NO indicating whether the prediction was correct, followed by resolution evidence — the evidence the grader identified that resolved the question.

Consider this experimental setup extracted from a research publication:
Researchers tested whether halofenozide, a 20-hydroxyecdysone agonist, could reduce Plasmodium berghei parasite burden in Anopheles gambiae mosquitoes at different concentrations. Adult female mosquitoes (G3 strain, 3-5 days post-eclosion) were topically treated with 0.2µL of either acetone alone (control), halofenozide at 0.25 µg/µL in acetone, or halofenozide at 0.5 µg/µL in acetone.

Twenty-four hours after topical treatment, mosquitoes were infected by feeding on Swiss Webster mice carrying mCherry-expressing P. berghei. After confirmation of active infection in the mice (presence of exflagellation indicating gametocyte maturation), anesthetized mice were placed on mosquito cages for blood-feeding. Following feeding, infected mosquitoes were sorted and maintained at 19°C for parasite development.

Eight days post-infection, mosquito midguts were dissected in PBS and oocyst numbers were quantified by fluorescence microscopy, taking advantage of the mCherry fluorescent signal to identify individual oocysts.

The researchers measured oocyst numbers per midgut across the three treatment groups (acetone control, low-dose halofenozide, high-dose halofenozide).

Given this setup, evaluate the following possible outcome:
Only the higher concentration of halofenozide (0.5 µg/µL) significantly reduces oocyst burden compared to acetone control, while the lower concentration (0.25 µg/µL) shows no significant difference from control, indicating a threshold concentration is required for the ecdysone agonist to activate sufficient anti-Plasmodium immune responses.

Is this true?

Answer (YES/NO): NO